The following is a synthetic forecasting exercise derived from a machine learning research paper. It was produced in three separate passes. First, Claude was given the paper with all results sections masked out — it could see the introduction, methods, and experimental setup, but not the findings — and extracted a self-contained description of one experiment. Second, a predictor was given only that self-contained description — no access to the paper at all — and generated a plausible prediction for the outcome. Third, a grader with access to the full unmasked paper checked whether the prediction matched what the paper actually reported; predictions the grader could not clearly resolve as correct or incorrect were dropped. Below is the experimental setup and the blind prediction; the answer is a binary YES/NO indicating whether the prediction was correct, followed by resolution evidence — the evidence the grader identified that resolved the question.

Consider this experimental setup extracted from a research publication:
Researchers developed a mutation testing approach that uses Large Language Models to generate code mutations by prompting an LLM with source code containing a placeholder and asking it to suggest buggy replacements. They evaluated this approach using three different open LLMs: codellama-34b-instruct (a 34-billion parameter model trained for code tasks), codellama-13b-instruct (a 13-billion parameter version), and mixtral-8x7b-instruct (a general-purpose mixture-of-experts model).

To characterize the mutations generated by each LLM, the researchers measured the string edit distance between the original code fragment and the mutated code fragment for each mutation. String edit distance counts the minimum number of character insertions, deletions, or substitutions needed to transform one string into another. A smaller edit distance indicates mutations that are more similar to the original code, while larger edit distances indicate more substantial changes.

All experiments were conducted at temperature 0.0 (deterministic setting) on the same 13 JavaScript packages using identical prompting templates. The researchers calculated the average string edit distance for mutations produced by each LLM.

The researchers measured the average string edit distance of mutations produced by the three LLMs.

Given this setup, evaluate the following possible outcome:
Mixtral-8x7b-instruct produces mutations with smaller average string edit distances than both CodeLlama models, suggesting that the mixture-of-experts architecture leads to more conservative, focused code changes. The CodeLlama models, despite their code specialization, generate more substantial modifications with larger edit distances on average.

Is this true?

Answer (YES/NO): NO